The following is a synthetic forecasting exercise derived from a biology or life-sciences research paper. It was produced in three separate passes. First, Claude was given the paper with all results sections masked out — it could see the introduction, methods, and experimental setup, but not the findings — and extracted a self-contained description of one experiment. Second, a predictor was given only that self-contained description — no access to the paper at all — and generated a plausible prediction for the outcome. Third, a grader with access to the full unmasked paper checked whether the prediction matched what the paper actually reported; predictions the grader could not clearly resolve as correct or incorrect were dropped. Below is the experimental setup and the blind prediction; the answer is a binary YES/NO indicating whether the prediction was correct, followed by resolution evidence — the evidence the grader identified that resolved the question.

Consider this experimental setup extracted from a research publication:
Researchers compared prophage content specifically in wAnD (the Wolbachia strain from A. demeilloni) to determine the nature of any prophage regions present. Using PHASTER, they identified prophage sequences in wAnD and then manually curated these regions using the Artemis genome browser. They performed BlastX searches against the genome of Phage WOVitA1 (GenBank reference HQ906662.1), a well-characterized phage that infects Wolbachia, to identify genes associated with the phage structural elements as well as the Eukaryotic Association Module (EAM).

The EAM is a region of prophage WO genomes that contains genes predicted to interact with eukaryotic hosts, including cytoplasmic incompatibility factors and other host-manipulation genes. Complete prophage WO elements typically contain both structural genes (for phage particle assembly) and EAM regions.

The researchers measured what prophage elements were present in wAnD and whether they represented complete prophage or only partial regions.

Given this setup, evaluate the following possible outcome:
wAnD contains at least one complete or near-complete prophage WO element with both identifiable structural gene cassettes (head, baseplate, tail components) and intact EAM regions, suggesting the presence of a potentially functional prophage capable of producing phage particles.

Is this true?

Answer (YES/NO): NO